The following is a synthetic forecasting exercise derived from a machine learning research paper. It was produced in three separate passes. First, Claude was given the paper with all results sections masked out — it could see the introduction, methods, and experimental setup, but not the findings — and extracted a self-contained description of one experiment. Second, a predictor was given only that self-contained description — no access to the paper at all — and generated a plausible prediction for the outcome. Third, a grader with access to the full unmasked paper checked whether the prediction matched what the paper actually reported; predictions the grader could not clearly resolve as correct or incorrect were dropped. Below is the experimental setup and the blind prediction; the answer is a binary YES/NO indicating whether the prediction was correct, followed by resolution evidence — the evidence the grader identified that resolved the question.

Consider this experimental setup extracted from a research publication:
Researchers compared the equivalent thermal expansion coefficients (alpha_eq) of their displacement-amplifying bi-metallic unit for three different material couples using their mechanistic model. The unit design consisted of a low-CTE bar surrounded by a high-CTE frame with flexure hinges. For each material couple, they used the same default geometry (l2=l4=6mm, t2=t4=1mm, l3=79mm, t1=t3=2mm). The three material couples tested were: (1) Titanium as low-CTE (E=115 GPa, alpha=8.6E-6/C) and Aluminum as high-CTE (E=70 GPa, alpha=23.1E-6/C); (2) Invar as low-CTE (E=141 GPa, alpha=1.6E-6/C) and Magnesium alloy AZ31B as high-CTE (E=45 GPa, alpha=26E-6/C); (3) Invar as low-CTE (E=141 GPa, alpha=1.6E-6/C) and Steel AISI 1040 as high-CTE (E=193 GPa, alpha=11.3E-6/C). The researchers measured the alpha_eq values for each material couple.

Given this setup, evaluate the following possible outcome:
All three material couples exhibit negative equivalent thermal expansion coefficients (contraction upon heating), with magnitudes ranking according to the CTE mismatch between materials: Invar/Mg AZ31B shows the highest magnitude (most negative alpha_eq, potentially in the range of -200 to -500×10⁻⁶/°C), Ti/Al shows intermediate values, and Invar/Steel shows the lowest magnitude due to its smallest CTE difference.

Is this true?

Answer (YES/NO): NO